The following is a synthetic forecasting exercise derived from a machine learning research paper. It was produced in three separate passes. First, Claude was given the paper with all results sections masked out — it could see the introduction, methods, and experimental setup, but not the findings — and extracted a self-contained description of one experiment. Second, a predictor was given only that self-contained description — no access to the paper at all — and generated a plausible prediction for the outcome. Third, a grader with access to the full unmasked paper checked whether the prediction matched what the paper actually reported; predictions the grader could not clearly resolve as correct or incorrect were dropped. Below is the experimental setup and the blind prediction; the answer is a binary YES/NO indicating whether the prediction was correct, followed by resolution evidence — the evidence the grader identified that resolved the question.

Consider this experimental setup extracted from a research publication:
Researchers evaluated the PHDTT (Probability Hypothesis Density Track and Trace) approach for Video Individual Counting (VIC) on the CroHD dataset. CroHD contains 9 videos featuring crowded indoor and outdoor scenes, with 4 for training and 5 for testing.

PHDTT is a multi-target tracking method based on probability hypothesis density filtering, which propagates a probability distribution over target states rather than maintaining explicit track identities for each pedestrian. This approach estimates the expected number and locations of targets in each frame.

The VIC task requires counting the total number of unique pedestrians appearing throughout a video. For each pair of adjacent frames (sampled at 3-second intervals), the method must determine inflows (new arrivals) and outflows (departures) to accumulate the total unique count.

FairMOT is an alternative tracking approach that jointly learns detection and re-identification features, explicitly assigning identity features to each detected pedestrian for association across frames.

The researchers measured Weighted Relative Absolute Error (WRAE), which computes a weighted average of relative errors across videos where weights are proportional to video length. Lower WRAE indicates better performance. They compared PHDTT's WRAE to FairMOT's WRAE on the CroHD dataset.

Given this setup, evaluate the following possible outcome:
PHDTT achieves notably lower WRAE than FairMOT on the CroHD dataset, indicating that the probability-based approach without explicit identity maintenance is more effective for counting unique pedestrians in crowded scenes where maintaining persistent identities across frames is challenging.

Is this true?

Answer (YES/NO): NO